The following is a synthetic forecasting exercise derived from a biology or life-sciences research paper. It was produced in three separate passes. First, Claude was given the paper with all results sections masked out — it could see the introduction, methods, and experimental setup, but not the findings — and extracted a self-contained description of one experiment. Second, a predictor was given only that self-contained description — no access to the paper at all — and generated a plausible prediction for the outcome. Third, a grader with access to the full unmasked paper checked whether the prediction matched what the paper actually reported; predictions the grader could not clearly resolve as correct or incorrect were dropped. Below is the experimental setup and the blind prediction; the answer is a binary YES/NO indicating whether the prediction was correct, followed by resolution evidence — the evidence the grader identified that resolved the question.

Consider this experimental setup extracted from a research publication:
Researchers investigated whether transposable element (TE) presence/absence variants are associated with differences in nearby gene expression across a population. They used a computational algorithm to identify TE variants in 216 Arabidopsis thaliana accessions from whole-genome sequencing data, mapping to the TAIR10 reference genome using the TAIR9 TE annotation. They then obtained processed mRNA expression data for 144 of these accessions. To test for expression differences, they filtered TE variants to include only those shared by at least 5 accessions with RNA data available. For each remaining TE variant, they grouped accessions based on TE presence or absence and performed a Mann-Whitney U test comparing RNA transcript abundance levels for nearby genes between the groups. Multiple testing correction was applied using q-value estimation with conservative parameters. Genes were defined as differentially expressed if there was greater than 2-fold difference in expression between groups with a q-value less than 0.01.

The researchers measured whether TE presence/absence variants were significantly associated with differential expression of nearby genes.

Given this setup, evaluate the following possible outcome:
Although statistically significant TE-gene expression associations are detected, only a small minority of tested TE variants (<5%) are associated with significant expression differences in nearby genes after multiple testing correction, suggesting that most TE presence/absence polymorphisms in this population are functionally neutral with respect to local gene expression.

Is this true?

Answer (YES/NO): YES